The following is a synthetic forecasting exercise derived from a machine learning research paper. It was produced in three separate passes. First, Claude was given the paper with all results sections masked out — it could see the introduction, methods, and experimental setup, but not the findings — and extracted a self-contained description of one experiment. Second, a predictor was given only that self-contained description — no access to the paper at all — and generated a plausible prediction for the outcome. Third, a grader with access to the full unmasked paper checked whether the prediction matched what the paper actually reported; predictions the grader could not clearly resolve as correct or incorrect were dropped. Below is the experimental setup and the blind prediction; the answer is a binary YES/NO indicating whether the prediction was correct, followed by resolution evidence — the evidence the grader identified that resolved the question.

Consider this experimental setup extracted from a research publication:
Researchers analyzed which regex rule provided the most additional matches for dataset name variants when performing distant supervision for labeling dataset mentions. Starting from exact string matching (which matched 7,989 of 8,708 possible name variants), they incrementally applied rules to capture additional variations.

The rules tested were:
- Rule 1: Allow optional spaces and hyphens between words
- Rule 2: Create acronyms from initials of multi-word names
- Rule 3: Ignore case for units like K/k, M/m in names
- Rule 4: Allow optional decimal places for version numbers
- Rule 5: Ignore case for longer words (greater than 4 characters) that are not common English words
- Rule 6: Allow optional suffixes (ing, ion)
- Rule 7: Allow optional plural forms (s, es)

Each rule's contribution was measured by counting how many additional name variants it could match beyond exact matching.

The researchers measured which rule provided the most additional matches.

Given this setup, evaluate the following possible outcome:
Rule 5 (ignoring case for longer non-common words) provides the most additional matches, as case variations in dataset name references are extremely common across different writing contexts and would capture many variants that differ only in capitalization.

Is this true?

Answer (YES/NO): YES